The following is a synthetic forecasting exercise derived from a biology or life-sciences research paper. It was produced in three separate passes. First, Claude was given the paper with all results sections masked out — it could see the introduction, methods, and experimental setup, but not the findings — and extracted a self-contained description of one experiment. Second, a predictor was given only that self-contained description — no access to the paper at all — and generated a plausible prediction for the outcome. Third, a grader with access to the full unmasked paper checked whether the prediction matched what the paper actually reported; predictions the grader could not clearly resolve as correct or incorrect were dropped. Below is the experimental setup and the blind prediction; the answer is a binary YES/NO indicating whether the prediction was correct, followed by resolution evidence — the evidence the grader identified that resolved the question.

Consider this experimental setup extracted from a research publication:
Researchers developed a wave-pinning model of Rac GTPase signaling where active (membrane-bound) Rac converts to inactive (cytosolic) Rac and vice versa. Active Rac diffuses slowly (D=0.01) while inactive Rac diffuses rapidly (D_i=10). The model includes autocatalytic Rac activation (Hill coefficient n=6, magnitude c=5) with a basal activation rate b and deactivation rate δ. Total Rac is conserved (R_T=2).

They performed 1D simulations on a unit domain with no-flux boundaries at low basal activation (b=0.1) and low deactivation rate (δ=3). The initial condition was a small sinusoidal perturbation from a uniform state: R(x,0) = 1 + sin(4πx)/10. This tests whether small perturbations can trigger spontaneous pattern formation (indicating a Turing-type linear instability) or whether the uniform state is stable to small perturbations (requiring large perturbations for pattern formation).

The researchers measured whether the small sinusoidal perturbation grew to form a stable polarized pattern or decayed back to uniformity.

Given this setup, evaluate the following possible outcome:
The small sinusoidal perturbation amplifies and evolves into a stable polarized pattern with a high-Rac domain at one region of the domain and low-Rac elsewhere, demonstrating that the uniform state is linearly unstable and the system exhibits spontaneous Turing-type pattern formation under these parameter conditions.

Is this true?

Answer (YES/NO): YES